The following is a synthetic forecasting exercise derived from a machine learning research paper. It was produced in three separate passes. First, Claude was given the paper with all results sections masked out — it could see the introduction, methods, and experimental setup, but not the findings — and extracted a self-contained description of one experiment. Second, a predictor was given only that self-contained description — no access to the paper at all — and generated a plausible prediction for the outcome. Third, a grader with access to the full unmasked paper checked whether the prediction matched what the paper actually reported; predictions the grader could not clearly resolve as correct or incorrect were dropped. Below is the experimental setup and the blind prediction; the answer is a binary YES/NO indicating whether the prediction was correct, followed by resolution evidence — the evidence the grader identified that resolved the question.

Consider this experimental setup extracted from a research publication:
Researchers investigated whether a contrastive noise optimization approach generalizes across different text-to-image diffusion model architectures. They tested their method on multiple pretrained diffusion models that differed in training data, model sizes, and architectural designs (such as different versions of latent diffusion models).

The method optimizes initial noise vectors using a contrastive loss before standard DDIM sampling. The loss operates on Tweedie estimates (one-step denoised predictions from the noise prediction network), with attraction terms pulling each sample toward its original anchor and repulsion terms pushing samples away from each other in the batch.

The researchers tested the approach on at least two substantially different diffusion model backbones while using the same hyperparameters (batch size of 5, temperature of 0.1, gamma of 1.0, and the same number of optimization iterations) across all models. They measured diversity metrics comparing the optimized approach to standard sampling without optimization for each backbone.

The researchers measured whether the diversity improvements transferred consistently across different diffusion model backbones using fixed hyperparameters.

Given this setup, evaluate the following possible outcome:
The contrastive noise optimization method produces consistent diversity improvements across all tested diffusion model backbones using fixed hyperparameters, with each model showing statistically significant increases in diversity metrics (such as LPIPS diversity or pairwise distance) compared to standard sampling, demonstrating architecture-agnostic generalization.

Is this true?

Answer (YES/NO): NO